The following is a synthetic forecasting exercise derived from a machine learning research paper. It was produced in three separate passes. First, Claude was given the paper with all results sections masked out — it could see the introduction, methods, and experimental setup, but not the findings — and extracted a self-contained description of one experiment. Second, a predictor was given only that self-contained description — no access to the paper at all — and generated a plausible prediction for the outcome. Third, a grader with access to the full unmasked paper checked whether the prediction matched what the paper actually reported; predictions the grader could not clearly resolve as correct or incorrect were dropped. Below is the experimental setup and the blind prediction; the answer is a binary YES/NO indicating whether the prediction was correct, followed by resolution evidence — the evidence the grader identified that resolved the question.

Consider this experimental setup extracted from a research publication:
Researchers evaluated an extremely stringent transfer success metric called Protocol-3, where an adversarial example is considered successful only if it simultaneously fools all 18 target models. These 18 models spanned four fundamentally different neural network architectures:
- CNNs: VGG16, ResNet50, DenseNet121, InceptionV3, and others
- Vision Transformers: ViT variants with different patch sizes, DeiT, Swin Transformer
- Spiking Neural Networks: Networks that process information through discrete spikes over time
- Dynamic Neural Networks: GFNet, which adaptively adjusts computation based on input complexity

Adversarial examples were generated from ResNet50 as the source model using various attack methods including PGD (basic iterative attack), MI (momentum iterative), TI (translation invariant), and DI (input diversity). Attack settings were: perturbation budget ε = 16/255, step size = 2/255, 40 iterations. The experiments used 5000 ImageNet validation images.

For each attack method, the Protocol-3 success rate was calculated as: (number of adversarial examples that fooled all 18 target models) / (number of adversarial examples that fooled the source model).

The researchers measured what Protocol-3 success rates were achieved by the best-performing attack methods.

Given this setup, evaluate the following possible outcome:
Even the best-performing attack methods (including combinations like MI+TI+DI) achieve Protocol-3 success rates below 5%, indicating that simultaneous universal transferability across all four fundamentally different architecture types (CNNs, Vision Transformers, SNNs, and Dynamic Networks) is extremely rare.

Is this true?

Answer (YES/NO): YES